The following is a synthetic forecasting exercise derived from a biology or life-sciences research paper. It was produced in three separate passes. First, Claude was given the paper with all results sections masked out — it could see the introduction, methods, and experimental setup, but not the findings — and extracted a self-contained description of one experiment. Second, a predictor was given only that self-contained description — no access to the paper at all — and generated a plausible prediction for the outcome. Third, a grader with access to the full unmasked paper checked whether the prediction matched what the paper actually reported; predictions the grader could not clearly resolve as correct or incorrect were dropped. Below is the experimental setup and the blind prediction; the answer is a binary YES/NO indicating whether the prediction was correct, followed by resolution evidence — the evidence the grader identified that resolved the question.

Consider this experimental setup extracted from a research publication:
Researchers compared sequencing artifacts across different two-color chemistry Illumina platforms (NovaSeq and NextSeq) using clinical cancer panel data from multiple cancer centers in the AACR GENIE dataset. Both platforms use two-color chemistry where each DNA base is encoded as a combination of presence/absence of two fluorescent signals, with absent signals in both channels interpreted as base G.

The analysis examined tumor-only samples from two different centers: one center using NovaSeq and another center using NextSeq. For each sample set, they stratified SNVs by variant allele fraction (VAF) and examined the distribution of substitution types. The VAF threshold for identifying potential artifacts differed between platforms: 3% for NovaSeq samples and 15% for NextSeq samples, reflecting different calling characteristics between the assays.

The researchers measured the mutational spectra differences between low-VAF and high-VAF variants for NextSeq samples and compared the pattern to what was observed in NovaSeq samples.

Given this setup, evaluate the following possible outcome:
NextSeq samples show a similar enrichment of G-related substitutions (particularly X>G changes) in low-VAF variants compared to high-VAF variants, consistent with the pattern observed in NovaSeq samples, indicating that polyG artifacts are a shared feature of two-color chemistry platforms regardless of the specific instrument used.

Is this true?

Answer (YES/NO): YES